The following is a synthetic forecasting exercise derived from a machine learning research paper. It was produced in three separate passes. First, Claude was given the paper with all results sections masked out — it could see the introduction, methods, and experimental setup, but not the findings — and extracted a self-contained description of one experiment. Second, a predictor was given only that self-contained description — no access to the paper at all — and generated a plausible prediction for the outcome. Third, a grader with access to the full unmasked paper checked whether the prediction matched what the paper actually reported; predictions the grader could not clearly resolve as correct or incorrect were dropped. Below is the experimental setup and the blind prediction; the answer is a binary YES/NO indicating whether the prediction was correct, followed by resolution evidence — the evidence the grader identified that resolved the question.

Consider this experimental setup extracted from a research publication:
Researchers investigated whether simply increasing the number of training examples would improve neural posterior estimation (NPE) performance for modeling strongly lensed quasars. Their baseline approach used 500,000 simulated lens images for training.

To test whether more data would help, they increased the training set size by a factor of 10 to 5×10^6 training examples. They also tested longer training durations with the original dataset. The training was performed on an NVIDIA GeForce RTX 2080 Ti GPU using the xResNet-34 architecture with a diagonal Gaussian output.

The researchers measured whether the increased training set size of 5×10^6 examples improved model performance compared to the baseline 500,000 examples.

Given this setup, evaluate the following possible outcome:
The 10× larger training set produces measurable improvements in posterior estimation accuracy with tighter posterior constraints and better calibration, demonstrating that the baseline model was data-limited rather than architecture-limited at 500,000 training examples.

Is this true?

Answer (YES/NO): NO